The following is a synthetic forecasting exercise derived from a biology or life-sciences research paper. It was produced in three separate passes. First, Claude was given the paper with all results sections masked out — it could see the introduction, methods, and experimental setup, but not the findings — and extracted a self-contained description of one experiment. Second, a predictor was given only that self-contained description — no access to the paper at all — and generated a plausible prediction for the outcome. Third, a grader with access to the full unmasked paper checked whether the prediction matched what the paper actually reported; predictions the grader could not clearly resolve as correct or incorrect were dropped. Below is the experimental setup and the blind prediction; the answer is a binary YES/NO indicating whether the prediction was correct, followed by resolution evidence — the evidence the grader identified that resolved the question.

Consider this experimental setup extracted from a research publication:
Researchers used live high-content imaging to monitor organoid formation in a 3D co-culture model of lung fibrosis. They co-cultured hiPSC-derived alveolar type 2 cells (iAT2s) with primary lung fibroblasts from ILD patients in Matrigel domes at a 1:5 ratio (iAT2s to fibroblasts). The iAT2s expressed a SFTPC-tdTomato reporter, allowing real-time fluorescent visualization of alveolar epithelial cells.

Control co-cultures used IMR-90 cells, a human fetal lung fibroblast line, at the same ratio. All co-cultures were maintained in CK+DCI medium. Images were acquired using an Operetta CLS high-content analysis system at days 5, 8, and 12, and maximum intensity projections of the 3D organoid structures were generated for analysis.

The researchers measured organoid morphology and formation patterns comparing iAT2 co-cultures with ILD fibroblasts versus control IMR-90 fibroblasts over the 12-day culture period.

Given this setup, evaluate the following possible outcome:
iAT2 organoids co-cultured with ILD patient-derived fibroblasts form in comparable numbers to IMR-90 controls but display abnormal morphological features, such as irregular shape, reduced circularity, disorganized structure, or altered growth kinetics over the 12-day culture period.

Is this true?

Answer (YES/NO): YES